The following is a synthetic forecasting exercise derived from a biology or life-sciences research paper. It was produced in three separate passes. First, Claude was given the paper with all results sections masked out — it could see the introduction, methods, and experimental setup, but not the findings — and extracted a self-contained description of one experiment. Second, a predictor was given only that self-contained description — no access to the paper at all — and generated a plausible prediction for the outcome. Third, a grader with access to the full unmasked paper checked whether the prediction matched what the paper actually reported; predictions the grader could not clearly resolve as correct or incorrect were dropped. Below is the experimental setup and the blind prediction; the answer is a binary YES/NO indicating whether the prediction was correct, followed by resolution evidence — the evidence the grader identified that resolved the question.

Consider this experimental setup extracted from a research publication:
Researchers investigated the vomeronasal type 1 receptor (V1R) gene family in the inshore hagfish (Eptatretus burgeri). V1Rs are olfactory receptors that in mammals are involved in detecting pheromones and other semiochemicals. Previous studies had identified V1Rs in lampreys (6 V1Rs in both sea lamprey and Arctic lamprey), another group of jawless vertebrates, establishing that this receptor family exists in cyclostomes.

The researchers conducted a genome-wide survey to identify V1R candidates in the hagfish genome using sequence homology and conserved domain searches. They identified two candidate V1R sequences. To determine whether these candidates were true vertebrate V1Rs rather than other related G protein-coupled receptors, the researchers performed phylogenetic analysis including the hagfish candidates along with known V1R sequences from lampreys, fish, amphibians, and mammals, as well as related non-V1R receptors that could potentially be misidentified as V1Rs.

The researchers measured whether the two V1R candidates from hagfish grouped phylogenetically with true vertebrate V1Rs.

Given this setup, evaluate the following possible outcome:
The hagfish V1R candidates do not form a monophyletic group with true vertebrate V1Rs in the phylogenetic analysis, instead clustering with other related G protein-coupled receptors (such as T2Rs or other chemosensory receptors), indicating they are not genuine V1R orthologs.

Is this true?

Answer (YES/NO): NO